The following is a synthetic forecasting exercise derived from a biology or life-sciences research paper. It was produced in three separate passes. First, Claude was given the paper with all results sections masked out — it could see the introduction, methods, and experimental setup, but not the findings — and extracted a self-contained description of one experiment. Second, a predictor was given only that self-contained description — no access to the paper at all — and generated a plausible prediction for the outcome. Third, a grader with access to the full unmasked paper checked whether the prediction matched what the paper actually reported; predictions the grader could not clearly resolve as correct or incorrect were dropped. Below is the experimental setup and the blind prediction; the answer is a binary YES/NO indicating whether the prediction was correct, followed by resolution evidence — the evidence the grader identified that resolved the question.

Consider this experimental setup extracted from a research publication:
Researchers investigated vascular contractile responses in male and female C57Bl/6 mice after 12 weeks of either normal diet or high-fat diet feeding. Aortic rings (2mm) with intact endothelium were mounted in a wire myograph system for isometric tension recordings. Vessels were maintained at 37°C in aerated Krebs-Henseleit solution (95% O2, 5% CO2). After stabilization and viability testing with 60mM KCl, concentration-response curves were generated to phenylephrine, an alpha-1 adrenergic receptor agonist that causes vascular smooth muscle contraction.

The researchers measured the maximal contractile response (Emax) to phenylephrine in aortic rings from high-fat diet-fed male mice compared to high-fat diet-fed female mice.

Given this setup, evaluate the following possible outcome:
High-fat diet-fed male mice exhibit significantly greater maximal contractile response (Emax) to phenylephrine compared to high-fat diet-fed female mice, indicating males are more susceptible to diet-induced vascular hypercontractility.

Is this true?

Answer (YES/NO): NO